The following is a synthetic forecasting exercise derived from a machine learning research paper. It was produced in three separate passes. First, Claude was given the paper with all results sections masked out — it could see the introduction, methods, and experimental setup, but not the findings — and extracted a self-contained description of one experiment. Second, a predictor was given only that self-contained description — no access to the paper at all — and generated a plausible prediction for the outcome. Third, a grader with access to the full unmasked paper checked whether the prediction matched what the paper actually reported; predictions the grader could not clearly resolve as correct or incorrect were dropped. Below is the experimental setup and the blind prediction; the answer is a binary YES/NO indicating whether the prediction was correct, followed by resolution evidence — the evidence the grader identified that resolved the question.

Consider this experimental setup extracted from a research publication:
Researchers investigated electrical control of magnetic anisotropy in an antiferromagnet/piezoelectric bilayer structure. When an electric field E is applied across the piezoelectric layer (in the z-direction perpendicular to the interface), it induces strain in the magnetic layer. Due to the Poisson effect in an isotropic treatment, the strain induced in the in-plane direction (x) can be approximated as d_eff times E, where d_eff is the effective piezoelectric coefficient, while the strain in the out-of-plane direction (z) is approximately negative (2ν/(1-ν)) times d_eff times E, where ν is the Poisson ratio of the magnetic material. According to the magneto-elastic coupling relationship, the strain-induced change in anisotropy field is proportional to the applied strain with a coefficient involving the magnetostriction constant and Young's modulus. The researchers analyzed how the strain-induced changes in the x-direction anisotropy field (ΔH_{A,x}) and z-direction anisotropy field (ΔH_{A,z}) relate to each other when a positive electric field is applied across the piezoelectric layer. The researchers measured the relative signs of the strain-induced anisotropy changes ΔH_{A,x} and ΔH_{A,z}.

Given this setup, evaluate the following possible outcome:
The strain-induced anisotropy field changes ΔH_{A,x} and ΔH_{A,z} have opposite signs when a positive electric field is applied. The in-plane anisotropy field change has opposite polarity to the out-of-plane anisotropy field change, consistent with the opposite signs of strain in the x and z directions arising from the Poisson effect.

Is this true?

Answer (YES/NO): YES